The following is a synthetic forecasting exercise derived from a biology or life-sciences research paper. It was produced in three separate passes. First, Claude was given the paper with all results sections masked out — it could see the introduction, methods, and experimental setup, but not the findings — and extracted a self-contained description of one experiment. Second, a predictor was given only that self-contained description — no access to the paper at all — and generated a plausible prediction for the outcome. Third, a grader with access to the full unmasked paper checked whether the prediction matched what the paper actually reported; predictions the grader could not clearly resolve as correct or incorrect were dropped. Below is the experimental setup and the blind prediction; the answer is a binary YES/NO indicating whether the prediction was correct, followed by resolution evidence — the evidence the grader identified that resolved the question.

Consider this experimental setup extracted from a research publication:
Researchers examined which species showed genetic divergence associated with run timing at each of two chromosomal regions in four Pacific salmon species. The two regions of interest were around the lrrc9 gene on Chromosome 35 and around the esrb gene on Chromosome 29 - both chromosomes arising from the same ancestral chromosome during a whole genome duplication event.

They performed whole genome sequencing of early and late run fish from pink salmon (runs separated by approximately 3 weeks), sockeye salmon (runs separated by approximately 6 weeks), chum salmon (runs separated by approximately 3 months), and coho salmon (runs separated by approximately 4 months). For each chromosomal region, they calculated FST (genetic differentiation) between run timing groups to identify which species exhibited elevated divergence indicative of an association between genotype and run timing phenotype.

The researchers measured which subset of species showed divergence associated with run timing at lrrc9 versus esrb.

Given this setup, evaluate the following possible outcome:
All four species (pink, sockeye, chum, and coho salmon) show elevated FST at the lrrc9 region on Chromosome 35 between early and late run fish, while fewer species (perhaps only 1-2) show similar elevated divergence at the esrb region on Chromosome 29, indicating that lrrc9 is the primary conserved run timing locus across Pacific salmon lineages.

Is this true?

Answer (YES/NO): NO